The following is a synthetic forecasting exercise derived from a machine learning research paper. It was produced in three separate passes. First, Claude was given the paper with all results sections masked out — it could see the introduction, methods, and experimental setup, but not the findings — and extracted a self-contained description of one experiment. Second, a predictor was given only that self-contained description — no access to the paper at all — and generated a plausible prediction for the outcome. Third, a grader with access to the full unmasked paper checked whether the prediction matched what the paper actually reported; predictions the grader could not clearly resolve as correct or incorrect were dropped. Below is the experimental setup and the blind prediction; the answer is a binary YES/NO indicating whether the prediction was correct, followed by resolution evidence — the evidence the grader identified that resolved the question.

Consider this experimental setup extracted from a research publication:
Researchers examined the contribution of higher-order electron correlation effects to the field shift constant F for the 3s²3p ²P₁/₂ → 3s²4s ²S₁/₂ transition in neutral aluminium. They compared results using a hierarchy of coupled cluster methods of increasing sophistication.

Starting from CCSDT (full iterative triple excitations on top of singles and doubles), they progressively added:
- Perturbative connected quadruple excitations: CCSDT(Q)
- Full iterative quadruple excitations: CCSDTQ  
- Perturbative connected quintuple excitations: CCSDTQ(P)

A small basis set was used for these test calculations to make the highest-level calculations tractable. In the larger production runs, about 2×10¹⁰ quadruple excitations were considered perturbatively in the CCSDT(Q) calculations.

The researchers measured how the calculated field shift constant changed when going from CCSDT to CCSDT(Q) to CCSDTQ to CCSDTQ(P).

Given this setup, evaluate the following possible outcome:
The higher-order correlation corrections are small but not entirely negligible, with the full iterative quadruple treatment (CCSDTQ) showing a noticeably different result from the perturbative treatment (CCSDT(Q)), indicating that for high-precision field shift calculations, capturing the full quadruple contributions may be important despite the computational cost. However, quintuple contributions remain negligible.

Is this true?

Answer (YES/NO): NO